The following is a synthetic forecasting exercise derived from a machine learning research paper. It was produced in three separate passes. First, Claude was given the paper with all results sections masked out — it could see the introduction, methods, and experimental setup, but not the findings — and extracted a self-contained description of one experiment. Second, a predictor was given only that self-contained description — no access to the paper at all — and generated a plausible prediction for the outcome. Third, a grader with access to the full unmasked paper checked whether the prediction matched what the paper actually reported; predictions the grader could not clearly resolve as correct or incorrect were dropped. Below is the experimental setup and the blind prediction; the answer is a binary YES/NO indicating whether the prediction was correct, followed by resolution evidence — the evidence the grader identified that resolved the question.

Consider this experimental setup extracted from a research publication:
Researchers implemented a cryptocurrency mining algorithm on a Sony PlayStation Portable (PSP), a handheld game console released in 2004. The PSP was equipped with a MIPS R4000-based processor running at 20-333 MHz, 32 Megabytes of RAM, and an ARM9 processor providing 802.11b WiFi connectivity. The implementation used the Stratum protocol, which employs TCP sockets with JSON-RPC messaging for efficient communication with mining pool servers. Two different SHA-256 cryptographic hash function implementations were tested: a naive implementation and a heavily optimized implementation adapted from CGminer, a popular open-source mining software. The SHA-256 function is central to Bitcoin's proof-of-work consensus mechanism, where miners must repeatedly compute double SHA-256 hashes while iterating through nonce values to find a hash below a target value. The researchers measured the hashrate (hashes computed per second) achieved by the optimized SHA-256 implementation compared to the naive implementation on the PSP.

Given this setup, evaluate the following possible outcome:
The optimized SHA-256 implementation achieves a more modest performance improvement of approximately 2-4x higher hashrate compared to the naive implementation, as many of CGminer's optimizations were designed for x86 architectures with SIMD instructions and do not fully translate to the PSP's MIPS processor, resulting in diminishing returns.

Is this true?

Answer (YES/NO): NO